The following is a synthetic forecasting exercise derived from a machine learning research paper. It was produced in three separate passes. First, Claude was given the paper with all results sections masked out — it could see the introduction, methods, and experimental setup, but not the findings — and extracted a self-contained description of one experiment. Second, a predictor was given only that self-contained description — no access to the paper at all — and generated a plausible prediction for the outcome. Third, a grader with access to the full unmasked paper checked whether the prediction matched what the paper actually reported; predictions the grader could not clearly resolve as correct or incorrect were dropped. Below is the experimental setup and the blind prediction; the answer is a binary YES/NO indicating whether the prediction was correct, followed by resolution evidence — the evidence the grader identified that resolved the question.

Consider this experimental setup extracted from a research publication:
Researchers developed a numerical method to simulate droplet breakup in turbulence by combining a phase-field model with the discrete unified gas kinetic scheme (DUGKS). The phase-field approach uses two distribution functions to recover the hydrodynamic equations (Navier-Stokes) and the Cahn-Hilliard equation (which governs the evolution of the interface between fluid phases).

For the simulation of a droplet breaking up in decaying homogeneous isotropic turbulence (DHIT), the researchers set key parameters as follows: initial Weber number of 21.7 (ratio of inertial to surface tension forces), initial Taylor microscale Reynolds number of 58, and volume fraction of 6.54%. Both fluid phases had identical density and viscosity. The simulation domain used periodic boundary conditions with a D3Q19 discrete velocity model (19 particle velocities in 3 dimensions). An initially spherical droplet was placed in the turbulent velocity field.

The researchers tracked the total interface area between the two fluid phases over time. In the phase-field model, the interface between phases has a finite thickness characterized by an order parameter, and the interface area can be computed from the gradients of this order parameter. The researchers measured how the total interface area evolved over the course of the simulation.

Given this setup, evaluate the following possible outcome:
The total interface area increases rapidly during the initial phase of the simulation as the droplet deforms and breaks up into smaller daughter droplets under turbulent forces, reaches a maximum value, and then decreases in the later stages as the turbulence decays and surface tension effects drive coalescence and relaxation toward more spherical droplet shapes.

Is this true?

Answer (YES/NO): YES